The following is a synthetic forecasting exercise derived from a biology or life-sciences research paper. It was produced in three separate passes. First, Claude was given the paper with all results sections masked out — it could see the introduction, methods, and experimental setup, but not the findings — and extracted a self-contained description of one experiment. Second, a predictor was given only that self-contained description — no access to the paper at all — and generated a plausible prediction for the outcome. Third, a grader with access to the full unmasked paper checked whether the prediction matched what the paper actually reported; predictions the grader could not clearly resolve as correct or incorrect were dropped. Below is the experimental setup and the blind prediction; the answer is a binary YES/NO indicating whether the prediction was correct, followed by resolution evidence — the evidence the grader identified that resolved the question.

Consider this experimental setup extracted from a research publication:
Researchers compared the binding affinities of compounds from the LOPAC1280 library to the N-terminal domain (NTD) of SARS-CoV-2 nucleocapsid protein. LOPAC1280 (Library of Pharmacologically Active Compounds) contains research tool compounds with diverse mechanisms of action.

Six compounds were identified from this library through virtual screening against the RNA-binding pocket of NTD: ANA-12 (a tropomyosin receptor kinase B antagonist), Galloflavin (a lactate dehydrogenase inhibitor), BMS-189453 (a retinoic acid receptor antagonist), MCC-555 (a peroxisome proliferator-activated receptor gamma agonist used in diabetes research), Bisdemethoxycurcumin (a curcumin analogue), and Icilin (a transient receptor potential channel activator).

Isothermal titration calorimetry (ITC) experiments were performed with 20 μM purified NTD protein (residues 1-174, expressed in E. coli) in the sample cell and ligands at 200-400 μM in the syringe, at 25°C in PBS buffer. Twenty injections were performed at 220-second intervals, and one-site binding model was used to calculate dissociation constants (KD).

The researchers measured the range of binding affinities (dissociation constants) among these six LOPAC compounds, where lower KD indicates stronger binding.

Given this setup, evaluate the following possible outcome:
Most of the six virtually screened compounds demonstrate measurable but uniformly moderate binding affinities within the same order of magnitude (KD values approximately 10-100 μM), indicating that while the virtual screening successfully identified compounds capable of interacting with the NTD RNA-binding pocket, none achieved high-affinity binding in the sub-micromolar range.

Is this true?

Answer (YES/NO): YES